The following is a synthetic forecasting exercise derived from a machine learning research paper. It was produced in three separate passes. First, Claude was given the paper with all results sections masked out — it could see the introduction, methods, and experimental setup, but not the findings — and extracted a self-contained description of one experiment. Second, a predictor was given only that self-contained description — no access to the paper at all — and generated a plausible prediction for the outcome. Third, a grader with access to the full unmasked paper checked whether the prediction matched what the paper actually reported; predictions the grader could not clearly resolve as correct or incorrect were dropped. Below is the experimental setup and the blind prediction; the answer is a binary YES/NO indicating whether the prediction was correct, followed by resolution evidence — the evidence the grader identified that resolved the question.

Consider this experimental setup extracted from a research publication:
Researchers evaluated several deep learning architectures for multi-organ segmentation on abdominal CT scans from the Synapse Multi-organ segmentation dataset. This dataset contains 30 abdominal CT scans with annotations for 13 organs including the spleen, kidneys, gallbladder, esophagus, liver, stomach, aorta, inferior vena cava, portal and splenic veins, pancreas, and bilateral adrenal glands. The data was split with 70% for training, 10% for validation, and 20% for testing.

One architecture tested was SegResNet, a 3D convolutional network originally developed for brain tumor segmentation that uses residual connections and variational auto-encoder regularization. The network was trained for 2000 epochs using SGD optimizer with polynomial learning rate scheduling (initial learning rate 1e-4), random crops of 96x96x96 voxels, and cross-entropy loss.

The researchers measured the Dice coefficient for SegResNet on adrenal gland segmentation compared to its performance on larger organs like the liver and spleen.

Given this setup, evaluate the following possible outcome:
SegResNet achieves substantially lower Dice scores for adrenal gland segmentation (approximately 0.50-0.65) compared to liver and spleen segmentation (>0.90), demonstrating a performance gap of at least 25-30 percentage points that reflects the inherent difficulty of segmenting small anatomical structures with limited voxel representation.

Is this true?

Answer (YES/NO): NO